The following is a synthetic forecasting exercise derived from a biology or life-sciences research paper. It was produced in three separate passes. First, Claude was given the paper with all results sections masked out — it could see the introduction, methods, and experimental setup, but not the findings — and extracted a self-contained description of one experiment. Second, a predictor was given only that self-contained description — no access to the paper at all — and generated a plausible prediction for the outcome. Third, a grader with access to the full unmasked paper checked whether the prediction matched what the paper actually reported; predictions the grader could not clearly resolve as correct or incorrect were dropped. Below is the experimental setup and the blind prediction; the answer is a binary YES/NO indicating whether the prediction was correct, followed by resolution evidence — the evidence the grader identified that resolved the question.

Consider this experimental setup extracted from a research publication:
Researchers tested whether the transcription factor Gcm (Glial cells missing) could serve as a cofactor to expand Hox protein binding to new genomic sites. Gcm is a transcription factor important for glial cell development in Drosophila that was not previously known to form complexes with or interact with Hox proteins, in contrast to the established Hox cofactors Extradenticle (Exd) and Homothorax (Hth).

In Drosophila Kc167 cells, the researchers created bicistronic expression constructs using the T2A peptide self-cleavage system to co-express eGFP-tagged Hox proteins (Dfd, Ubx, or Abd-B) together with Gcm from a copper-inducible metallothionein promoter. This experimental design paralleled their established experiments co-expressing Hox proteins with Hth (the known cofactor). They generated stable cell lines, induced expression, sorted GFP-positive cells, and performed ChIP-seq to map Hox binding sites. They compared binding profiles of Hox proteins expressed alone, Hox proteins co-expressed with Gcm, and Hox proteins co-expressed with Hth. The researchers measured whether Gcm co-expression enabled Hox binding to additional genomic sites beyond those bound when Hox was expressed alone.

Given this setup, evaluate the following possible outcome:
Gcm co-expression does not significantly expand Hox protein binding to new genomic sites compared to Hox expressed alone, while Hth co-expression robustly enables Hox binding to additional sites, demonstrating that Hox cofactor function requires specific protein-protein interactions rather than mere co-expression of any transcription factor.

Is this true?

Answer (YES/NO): NO